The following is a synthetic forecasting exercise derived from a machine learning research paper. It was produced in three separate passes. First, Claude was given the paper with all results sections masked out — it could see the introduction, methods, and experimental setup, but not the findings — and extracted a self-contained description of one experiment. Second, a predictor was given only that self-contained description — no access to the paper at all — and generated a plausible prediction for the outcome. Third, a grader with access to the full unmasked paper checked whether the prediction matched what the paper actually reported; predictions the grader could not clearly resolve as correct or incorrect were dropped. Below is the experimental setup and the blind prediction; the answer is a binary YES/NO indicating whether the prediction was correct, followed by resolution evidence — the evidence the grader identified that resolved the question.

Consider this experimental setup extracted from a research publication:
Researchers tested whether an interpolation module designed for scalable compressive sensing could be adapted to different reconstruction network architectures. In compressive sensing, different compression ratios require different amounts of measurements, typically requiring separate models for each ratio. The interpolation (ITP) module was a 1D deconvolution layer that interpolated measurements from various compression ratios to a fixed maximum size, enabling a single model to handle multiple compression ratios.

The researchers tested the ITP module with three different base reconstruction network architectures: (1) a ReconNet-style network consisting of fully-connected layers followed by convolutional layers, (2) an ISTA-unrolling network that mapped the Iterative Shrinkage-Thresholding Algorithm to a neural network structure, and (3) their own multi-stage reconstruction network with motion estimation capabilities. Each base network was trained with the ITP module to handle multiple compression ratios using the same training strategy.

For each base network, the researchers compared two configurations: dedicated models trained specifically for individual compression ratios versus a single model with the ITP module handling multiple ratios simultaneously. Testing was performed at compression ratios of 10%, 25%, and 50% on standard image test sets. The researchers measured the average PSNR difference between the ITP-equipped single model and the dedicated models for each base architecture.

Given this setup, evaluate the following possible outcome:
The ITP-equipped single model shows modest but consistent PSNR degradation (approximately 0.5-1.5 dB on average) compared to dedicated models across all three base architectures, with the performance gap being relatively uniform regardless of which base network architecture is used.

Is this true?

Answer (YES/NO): NO